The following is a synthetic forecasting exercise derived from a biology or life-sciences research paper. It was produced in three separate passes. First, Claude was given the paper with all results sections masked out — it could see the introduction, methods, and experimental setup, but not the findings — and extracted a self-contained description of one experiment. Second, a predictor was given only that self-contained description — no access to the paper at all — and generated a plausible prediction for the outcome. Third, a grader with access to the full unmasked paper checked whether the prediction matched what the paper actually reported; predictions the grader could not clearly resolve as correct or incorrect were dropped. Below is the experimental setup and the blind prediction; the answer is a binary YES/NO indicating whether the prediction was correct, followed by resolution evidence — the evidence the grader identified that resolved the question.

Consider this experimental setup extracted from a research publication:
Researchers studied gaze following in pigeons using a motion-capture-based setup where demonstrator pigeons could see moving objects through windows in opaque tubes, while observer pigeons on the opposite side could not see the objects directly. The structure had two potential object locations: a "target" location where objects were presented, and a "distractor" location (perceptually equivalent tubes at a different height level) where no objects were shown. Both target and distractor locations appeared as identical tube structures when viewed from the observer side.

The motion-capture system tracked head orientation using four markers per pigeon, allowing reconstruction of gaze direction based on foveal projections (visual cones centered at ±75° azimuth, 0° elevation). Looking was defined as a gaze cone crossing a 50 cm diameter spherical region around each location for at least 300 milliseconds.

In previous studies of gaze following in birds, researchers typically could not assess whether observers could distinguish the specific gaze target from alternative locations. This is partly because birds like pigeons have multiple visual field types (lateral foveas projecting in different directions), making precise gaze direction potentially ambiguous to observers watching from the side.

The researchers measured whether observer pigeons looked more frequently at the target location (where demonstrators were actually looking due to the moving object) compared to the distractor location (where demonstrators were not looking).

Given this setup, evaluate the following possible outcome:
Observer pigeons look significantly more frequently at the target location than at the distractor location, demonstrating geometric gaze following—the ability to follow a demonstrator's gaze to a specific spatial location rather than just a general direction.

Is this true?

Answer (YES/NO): YES